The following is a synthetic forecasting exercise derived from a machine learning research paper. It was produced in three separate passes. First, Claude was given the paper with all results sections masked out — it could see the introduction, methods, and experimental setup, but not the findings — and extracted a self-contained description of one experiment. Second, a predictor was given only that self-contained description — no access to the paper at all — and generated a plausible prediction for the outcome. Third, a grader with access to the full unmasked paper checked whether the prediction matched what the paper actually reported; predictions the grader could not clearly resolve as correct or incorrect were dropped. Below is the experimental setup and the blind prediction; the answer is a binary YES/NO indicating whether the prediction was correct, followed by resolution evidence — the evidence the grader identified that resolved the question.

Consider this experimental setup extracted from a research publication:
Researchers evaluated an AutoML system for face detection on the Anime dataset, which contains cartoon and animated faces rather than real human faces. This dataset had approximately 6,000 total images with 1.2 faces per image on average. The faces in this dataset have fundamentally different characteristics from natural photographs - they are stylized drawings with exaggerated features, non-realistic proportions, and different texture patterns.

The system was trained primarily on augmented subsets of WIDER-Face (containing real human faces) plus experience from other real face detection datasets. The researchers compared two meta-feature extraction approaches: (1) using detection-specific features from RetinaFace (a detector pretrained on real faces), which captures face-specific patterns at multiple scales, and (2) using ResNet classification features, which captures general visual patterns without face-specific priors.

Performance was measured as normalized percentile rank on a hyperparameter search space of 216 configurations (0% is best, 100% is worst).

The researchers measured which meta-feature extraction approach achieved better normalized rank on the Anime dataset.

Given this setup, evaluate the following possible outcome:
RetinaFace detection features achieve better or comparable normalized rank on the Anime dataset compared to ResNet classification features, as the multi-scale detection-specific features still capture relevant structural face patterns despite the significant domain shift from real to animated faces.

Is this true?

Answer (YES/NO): NO